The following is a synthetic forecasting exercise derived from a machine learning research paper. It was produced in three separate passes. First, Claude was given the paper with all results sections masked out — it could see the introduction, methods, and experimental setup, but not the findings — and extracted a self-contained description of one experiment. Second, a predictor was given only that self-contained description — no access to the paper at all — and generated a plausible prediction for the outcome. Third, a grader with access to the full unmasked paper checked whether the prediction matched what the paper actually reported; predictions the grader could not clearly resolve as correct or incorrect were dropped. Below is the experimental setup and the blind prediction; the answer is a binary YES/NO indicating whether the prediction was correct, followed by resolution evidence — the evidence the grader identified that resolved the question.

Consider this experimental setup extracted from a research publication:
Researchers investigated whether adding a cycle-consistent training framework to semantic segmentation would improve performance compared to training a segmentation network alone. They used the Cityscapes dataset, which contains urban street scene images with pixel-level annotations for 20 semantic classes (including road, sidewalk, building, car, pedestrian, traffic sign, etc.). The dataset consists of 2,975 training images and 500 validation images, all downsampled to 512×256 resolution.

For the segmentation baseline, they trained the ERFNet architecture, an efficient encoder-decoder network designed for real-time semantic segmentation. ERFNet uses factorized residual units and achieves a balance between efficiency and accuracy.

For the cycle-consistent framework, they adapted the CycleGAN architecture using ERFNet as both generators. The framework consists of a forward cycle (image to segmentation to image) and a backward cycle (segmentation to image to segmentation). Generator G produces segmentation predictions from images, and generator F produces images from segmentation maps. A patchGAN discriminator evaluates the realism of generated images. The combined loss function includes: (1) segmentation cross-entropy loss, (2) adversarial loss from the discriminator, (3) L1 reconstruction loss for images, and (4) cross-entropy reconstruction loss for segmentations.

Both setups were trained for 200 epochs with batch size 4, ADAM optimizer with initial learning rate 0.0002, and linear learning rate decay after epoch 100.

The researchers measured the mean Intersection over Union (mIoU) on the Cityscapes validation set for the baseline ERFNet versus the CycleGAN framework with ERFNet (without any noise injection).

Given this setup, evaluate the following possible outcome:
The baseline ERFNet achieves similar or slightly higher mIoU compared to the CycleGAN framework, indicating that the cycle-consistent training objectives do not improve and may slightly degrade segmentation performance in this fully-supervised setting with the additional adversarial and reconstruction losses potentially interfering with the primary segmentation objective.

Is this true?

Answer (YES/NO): YES